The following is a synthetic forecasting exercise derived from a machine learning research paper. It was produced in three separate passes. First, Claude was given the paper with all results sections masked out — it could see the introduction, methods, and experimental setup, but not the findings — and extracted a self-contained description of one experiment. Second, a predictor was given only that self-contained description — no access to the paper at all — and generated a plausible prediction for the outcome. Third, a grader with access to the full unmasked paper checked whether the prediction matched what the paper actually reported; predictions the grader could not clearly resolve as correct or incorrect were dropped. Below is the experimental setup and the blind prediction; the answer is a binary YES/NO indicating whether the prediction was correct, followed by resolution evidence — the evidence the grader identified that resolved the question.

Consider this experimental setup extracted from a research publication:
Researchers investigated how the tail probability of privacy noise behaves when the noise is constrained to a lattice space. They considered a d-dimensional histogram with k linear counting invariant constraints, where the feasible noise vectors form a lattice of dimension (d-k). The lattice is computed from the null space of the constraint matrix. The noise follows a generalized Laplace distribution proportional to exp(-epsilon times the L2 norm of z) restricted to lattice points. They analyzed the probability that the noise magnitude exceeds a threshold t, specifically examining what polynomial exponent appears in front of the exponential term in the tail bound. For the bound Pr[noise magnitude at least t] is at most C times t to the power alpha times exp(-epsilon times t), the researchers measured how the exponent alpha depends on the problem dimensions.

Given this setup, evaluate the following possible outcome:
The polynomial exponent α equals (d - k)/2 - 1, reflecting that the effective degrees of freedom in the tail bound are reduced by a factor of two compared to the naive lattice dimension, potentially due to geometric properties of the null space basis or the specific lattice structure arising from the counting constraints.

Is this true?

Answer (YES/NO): NO